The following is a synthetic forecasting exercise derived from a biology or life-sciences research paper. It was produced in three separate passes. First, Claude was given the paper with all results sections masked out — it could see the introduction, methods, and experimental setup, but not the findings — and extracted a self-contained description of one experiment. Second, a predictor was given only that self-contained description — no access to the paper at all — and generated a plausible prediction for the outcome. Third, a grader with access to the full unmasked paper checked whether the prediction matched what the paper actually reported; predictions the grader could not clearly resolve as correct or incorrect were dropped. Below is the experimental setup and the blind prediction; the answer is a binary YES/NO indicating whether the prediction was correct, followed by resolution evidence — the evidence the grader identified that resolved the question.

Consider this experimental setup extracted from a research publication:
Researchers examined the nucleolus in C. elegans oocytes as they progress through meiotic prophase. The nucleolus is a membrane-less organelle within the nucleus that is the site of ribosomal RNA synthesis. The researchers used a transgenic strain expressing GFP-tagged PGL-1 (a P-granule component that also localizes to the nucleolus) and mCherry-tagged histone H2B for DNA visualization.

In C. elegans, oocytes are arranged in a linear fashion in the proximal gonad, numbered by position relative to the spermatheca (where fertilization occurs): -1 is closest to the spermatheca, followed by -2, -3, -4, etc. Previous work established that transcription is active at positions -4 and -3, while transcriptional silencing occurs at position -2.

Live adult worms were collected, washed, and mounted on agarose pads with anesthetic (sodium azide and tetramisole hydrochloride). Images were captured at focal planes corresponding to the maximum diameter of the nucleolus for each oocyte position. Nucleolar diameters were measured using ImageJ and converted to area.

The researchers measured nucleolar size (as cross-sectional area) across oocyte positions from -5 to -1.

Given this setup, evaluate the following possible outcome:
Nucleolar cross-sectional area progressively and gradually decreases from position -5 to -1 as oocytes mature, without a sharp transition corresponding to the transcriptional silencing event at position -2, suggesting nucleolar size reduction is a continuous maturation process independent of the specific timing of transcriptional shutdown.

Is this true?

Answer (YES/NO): NO